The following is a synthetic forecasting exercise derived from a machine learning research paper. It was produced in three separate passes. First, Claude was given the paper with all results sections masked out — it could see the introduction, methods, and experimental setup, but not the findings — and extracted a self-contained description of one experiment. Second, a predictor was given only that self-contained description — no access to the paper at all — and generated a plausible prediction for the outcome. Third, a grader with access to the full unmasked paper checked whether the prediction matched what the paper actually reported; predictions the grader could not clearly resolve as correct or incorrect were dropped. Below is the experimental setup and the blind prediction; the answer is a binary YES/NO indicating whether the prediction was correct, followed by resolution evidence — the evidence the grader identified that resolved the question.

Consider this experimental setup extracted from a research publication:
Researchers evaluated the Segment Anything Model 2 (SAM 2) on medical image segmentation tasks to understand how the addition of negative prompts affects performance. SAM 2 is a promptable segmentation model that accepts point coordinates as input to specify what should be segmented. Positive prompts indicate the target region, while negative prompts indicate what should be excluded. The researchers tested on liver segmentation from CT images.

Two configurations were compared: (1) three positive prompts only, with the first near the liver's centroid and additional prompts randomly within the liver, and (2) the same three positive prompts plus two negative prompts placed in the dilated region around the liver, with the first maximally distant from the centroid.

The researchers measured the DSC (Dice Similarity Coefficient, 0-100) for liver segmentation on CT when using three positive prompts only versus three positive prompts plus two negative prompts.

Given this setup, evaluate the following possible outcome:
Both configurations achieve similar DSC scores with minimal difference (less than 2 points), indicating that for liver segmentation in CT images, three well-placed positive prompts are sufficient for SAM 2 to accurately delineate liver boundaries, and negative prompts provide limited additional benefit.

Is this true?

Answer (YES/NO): NO